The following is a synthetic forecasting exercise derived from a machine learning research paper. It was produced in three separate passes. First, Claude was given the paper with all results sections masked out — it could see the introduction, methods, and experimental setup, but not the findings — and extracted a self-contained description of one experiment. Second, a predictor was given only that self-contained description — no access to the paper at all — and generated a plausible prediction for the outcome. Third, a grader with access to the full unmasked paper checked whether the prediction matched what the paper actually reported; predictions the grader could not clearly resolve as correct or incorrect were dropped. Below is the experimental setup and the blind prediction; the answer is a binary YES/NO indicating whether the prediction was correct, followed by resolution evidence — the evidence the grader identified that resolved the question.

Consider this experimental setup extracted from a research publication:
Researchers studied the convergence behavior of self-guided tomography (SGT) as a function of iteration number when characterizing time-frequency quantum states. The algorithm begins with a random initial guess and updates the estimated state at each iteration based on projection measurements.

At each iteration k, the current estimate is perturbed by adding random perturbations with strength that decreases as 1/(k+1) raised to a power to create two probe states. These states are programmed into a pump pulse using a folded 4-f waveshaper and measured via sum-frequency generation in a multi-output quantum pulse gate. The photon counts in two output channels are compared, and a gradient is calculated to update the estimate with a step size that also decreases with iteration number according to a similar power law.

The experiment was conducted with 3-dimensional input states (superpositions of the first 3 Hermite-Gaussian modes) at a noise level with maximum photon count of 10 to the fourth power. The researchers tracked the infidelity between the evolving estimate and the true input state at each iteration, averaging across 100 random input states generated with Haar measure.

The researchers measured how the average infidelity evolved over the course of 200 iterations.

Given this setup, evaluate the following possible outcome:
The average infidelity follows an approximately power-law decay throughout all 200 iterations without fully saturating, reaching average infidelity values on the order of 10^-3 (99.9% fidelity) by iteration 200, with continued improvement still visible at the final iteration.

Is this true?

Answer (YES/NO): NO